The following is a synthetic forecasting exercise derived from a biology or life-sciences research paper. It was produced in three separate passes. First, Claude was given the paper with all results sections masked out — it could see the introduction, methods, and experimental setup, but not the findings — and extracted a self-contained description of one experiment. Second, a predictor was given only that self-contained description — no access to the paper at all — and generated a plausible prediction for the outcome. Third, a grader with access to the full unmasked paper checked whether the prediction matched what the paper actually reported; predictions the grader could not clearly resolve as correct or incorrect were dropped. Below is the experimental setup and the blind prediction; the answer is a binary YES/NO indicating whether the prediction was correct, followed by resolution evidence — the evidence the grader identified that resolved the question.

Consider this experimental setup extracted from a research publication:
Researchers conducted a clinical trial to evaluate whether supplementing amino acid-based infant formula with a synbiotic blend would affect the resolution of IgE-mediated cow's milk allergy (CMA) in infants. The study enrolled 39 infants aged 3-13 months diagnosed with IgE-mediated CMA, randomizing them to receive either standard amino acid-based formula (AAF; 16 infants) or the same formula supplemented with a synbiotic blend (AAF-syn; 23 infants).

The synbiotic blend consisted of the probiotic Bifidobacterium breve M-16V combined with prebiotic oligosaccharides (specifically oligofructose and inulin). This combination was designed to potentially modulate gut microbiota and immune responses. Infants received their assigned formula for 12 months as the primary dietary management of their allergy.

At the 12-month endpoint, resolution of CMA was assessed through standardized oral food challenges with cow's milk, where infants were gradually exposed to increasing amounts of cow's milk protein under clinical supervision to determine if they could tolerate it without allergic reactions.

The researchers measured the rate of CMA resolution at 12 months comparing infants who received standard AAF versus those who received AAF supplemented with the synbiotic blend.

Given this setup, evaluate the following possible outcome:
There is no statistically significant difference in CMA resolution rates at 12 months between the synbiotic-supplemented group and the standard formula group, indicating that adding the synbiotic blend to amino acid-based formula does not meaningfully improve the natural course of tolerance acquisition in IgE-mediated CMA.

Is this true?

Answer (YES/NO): YES